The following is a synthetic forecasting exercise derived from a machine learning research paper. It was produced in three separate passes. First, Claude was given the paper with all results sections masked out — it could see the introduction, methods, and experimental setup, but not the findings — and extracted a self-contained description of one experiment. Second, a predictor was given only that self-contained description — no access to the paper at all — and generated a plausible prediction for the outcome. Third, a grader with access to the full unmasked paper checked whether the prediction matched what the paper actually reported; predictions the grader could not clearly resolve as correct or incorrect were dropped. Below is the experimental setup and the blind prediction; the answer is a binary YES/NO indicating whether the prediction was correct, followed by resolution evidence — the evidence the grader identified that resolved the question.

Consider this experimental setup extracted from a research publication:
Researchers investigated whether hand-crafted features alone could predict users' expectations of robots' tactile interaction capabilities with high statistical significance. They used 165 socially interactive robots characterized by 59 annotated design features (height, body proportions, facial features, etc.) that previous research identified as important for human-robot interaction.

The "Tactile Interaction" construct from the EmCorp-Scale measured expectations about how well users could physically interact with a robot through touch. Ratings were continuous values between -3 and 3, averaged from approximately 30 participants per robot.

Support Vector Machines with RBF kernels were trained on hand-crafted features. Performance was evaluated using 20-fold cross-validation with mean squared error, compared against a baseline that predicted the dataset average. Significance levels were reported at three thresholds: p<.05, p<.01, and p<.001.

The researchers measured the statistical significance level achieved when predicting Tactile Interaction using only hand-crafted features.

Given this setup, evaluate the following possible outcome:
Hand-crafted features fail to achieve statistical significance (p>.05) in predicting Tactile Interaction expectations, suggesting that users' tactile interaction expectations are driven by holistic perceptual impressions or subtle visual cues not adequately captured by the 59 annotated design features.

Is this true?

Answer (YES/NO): NO